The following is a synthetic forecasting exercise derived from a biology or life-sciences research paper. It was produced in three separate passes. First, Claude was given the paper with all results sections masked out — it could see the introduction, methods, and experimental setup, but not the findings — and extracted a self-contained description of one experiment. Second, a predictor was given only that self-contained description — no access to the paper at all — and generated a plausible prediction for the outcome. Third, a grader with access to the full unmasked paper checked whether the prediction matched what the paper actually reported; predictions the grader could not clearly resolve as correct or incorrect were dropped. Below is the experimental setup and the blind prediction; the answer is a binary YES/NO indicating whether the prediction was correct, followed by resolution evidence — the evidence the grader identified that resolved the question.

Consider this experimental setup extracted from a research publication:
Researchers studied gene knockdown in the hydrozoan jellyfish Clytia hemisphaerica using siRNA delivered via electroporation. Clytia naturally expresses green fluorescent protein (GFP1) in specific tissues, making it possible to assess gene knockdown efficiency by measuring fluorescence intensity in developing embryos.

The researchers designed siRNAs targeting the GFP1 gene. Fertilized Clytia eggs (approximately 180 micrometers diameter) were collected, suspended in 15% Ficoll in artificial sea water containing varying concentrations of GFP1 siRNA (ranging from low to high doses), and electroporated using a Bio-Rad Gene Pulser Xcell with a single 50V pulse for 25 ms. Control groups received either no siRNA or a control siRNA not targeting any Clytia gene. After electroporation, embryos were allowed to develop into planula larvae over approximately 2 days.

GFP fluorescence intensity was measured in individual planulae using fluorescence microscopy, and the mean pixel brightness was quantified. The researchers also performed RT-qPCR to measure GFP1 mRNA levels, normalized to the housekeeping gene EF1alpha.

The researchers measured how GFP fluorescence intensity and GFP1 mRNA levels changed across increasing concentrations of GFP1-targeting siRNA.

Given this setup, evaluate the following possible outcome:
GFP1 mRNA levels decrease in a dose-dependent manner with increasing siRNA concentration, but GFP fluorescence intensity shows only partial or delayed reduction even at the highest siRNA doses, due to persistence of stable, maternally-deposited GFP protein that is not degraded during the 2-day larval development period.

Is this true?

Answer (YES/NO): NO